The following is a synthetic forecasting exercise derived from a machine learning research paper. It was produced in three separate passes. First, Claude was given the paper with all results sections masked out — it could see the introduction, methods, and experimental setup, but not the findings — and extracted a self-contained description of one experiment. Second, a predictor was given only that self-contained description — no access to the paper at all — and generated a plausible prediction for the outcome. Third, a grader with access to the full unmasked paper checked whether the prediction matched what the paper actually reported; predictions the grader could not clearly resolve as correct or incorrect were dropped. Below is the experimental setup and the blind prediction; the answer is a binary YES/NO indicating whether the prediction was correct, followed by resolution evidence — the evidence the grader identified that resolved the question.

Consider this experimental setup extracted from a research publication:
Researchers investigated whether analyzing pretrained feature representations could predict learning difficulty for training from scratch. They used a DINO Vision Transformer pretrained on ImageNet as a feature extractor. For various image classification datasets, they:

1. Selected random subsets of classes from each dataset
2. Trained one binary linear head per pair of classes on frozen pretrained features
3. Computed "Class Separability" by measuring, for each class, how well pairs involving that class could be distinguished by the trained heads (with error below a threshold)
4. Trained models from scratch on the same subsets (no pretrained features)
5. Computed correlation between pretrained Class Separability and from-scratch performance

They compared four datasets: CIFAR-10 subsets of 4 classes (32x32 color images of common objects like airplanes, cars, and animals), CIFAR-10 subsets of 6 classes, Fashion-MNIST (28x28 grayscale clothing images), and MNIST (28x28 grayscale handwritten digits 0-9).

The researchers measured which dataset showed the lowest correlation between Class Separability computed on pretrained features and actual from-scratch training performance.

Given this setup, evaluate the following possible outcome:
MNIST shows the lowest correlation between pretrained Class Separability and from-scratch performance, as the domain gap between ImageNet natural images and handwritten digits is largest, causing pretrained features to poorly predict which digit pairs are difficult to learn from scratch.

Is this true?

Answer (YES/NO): YES